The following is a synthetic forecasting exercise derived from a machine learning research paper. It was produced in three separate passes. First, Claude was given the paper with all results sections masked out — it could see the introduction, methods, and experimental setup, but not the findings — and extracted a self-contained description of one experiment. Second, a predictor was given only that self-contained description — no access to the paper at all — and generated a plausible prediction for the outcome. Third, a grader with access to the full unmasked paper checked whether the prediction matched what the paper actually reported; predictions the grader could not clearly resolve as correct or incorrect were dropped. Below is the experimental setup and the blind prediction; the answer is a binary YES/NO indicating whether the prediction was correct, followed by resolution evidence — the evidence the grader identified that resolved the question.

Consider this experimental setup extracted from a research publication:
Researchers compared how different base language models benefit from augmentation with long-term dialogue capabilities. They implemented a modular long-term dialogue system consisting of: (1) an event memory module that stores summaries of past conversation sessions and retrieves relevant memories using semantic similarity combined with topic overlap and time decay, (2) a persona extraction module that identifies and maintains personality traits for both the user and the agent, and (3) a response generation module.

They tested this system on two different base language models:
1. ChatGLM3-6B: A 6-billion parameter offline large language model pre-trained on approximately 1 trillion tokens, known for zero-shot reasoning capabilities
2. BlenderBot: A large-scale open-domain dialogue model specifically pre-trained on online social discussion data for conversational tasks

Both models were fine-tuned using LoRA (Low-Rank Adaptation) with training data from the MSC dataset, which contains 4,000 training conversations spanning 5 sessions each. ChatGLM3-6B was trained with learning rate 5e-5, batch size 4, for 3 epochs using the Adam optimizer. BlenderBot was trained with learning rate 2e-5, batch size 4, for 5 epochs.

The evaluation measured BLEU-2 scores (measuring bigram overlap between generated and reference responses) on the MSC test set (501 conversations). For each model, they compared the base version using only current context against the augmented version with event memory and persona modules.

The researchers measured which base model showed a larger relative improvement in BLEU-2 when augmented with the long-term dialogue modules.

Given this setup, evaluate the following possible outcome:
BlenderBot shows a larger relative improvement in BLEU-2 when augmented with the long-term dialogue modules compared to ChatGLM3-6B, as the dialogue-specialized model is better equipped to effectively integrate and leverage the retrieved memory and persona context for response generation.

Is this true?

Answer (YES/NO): NO